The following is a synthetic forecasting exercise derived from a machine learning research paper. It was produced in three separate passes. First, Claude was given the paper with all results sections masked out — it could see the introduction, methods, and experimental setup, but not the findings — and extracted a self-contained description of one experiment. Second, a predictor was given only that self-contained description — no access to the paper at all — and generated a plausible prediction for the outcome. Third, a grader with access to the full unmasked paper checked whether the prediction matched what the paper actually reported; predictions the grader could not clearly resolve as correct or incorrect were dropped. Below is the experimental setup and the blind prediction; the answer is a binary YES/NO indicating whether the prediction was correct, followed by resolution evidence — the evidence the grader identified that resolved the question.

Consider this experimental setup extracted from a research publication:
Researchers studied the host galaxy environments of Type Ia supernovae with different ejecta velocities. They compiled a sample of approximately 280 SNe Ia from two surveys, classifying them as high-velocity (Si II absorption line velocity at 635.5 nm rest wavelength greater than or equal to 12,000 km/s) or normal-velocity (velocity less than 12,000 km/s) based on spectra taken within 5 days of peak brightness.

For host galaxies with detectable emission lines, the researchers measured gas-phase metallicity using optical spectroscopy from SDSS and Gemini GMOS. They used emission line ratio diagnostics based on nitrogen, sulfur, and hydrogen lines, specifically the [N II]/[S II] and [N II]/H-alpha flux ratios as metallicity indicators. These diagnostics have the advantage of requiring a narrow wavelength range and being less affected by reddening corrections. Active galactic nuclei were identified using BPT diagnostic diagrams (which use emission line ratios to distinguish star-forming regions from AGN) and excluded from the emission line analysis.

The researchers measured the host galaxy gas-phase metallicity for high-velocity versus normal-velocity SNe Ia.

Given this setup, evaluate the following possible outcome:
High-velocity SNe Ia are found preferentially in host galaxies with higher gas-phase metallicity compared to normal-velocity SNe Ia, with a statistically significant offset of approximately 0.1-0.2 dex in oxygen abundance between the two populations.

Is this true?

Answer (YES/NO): NO